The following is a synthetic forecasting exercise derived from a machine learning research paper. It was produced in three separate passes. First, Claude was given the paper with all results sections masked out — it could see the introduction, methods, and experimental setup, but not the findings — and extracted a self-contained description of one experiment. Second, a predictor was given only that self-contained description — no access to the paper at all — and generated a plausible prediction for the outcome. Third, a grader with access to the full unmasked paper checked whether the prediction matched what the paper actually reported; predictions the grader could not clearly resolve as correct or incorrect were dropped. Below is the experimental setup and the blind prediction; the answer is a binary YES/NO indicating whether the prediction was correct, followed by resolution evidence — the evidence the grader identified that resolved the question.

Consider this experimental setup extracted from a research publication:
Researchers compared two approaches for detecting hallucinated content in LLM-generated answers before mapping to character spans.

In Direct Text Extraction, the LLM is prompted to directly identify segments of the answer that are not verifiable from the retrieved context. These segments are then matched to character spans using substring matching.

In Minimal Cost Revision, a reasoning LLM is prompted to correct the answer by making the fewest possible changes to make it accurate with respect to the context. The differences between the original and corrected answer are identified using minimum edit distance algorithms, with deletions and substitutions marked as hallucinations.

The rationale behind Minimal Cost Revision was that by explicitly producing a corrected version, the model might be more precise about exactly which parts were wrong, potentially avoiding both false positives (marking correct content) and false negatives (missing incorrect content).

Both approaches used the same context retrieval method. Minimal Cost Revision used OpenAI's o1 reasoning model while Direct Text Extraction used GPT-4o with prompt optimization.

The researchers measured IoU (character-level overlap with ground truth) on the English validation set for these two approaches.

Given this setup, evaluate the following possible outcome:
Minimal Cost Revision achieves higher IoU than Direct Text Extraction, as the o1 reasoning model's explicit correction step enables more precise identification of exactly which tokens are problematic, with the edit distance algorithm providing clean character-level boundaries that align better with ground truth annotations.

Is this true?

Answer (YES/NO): NO